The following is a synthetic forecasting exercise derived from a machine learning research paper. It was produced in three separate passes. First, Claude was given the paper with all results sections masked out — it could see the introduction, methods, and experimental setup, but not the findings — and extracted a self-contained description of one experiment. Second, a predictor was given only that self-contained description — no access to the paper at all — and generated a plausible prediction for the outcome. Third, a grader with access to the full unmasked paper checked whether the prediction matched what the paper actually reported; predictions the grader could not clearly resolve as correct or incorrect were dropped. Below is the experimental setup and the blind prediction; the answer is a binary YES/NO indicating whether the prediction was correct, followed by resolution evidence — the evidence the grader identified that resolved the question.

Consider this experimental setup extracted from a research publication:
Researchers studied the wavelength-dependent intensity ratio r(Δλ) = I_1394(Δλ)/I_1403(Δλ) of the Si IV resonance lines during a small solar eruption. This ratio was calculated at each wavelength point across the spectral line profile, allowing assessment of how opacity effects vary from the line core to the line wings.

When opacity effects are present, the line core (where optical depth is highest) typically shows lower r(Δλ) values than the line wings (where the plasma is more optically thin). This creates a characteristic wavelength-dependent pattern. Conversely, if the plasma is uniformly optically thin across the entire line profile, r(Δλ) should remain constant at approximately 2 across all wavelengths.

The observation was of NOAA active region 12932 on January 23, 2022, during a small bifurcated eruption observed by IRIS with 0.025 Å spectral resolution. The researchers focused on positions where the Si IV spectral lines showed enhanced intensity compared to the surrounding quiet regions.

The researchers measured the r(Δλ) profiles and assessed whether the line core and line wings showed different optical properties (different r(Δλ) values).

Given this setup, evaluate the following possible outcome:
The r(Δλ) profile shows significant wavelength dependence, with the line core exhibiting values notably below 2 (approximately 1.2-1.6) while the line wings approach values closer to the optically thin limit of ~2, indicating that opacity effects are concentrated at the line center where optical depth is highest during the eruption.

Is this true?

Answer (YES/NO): NO